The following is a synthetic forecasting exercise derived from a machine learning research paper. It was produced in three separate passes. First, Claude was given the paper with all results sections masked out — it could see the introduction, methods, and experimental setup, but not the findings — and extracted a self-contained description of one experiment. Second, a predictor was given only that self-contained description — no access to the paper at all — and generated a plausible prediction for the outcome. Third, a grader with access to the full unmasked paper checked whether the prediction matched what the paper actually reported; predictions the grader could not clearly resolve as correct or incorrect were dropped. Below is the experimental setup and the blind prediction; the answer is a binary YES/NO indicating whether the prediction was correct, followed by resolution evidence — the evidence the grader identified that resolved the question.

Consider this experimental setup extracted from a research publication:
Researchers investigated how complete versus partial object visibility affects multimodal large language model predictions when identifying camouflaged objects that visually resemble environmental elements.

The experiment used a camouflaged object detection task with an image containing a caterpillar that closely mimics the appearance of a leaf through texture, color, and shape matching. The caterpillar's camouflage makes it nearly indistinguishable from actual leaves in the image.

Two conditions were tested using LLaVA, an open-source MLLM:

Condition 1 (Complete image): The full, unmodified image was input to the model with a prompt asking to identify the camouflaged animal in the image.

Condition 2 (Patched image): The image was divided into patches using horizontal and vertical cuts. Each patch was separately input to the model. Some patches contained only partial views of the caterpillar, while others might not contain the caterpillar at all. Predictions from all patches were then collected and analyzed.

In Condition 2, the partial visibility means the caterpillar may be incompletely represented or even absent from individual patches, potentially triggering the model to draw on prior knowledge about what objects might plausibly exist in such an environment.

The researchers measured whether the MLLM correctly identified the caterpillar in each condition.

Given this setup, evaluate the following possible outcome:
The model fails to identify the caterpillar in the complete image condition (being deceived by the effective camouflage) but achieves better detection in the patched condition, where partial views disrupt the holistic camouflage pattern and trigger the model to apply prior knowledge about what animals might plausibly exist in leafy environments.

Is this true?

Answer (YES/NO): YES